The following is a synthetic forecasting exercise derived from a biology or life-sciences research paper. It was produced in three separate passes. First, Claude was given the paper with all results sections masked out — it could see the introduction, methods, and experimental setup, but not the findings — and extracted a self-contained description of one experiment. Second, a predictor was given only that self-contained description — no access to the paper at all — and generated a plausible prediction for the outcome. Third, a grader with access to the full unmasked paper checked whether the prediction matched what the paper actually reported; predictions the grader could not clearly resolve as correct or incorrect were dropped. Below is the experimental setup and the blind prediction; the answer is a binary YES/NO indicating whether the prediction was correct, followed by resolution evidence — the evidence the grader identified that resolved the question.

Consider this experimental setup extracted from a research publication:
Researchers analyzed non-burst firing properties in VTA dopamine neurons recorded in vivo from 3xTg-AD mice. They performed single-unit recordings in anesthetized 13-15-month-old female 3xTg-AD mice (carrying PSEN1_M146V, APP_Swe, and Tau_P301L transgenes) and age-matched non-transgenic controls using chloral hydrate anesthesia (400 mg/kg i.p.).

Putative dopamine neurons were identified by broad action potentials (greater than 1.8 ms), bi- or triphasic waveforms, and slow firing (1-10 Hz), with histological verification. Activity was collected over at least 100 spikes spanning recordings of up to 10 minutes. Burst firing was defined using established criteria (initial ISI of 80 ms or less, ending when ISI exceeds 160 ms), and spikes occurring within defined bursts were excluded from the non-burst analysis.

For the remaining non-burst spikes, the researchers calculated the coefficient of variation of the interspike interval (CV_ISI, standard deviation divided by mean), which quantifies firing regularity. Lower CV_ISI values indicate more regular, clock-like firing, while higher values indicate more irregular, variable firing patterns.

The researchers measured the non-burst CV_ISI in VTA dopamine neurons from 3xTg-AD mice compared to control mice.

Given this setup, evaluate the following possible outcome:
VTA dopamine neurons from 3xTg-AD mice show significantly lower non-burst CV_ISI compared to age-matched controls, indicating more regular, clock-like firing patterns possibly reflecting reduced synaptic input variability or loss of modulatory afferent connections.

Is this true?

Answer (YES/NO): NO